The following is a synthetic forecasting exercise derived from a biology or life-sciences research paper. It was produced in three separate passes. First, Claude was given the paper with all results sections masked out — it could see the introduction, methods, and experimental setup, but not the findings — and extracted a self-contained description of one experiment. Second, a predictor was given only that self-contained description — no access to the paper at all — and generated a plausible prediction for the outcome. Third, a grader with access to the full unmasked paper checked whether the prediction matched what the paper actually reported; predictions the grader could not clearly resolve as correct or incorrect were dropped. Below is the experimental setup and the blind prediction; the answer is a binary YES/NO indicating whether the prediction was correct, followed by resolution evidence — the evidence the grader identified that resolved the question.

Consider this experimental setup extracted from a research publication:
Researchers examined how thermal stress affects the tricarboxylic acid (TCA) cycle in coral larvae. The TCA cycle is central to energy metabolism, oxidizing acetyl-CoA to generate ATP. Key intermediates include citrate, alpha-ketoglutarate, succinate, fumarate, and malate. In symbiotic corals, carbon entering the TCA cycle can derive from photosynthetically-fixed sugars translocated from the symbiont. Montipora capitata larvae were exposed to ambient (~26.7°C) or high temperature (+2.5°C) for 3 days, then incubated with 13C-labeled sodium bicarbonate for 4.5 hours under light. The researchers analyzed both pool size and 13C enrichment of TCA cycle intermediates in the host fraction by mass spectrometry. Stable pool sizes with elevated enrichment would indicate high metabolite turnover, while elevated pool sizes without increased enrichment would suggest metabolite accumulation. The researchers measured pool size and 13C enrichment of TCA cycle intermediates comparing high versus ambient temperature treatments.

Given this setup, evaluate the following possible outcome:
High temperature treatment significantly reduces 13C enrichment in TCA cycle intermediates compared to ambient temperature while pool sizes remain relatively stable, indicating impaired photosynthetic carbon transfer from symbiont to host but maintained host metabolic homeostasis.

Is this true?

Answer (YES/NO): NO